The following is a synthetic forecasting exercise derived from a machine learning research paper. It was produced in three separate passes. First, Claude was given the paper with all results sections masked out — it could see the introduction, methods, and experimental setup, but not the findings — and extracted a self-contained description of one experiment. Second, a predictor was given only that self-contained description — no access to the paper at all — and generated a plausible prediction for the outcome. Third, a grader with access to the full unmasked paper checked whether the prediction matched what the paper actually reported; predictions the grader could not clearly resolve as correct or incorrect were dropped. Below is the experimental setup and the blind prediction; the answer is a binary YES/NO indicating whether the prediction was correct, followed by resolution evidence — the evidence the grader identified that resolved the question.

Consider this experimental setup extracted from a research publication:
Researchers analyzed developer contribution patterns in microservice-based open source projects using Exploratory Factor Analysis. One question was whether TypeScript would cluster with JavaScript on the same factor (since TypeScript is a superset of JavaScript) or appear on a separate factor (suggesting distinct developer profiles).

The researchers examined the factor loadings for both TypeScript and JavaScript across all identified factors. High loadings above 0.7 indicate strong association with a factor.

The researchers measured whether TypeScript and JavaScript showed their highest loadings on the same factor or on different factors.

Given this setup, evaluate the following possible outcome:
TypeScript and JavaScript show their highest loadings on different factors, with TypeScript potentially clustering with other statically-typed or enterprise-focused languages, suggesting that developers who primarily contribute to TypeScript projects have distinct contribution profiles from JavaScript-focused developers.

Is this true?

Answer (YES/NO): YES